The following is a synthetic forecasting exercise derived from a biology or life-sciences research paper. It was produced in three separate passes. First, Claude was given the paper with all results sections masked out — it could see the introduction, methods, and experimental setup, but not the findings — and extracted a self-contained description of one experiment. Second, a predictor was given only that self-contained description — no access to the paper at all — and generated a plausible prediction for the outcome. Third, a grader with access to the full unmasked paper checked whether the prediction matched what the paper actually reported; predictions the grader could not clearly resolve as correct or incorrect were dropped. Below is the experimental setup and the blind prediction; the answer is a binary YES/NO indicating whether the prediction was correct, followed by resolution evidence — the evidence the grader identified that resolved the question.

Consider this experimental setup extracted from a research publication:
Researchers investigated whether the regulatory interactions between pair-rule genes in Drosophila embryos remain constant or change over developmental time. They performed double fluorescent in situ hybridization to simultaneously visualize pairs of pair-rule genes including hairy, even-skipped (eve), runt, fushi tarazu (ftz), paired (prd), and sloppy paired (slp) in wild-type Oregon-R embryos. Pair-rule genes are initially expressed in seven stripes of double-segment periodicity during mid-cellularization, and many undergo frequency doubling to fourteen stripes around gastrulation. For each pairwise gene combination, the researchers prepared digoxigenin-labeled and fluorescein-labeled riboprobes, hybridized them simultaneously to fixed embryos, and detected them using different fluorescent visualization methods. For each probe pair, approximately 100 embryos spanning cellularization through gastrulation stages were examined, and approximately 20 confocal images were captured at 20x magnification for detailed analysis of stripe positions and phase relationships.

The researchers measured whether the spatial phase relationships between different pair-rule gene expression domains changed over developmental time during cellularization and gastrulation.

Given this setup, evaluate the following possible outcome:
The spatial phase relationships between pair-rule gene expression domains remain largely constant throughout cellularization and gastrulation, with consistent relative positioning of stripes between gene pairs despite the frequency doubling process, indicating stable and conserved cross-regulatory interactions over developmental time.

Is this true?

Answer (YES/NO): NO